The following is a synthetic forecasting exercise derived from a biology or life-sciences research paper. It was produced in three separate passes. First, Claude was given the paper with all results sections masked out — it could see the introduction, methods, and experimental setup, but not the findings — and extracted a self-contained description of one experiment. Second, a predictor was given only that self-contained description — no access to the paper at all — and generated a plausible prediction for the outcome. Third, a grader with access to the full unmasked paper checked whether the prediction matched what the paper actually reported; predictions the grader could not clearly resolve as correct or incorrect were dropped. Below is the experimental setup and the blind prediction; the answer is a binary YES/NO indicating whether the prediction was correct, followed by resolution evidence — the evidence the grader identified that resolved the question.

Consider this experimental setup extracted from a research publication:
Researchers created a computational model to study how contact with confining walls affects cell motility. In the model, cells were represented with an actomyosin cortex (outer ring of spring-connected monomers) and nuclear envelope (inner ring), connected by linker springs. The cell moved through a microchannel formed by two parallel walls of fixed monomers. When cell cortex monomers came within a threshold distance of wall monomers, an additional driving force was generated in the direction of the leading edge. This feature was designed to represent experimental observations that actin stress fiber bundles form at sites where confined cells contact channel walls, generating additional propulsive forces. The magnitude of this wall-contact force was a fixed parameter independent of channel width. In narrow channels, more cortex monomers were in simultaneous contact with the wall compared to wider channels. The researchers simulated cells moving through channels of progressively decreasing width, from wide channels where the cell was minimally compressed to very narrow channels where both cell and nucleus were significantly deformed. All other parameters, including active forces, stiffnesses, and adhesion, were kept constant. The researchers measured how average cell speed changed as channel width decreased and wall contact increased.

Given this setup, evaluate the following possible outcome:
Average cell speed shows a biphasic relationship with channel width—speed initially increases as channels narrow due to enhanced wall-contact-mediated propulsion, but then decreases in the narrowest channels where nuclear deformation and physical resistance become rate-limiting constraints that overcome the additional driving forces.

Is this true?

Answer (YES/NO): NO